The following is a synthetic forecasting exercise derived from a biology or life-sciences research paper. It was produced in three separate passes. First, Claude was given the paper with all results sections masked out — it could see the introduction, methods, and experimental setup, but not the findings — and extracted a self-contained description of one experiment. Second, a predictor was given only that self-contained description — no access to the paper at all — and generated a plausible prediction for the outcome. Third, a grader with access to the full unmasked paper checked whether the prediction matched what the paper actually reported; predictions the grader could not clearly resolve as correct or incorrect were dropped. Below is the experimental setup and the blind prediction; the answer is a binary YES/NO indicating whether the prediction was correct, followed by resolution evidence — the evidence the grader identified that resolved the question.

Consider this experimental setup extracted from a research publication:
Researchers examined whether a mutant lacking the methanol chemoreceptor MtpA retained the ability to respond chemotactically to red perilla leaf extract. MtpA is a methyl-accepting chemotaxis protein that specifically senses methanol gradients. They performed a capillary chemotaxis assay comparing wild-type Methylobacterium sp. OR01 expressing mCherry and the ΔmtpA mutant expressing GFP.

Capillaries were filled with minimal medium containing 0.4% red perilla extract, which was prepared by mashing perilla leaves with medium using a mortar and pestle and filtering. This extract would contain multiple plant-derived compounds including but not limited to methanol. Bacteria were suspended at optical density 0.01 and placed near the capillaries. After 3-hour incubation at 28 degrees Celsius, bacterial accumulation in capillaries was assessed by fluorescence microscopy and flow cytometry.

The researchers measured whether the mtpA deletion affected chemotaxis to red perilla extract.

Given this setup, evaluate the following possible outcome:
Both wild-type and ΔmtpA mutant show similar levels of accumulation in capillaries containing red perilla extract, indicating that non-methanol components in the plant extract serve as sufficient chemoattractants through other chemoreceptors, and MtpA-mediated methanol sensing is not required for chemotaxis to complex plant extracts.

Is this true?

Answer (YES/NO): YES